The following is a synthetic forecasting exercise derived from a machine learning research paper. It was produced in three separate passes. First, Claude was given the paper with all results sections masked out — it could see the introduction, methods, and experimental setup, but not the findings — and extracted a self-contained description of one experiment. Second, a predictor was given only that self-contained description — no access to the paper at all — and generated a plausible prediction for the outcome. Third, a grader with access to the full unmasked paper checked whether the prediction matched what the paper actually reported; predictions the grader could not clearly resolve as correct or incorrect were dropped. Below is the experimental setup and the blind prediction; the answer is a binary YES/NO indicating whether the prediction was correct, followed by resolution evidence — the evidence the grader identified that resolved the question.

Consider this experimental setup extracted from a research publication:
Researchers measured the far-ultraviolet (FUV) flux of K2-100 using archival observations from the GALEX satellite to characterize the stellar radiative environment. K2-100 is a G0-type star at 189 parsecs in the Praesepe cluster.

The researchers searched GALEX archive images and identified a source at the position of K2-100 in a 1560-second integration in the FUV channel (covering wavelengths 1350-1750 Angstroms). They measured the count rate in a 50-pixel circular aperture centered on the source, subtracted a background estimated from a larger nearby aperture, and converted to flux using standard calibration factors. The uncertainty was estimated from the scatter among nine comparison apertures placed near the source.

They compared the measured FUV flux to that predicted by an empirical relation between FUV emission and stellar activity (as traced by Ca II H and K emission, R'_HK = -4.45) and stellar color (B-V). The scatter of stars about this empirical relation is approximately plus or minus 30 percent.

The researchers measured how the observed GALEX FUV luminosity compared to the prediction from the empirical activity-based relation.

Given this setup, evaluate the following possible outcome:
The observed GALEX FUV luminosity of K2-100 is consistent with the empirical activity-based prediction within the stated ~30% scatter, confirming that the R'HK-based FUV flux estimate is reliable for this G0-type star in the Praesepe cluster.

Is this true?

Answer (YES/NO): YES